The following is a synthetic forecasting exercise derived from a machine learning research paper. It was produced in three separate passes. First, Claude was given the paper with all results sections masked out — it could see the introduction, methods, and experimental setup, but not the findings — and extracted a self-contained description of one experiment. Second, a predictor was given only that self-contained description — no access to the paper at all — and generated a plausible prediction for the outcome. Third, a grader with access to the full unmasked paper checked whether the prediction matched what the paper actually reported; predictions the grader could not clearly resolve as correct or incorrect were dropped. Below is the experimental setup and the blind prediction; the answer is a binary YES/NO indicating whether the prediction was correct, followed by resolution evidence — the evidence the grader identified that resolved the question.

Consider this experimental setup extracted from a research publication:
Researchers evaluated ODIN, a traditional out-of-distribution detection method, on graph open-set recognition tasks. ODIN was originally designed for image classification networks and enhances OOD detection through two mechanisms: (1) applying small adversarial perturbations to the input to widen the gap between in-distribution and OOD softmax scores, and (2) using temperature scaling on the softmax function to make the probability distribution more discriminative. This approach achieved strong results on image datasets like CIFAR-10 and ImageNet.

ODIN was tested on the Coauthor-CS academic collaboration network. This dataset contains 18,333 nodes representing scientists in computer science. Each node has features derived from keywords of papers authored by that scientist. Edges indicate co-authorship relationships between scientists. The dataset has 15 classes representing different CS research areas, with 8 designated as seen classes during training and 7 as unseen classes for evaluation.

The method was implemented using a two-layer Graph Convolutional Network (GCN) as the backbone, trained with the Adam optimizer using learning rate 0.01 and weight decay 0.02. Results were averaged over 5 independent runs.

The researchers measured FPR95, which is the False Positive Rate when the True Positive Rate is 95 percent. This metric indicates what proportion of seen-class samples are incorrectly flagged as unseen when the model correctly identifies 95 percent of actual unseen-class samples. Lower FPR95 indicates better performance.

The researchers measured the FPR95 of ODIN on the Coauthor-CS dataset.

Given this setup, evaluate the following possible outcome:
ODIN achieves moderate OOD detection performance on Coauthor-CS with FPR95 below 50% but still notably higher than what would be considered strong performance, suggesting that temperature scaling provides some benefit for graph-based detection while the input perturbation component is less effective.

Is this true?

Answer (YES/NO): NO